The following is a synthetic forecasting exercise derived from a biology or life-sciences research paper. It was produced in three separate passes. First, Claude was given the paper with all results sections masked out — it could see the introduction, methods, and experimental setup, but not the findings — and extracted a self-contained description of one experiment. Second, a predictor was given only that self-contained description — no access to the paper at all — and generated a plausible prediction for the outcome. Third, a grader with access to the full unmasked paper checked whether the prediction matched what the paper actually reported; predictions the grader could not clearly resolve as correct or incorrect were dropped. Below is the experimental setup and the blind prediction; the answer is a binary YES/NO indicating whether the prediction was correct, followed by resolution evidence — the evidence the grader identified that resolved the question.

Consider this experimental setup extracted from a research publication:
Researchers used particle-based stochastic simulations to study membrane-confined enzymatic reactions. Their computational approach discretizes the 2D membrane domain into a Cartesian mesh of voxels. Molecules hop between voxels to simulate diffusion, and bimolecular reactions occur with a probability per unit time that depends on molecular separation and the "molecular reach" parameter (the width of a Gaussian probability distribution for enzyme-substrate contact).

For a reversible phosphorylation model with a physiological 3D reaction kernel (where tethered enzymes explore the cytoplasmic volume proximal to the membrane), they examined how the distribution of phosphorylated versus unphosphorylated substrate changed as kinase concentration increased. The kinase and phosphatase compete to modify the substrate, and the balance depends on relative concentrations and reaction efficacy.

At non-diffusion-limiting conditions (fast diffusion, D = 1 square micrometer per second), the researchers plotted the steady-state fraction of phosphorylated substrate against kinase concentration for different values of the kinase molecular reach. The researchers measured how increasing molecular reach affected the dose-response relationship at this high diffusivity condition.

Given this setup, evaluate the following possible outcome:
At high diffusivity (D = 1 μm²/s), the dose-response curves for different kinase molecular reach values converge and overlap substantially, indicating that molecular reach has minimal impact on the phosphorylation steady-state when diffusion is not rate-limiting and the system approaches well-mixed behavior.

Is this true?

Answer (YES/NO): NO